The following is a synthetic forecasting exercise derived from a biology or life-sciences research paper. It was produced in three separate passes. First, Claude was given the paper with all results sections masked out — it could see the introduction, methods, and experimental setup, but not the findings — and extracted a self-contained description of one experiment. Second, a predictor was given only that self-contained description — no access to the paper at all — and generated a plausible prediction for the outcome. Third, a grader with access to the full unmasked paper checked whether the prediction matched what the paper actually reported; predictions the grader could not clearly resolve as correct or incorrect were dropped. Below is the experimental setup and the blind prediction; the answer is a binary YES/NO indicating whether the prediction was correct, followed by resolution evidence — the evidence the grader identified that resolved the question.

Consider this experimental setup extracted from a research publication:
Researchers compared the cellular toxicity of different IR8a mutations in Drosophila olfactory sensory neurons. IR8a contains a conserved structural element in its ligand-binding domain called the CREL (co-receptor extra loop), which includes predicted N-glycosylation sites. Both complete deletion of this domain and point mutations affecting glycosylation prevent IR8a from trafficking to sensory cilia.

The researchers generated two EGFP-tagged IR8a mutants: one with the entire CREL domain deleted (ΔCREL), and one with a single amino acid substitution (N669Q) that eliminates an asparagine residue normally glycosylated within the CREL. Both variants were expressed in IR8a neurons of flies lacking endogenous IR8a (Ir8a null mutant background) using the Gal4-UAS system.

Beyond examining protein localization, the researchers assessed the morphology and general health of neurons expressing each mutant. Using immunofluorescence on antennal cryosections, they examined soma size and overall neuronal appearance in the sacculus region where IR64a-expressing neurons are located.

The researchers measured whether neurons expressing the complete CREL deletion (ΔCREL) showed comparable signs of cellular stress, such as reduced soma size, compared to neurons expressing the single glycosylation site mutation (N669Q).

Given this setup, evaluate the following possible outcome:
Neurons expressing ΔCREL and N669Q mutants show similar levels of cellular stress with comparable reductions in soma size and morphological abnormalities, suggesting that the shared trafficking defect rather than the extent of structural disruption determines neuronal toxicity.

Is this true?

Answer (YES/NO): NO